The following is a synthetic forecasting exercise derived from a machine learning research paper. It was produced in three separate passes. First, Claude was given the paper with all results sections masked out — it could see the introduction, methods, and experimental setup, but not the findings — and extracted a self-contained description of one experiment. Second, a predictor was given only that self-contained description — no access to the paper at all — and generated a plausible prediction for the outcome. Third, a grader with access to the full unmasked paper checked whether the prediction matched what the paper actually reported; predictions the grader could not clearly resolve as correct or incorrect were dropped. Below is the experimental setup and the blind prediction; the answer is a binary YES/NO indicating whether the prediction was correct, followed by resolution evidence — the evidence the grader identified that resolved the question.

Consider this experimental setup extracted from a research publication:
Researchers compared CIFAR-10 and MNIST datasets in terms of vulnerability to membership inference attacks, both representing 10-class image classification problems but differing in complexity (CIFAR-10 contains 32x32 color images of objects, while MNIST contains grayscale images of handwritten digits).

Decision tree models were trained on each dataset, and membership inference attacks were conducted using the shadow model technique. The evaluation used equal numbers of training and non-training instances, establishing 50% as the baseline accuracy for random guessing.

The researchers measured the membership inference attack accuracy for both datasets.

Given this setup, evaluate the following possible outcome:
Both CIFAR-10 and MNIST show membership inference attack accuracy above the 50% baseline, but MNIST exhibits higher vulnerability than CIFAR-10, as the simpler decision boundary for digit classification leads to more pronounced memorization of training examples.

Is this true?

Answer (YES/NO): NO